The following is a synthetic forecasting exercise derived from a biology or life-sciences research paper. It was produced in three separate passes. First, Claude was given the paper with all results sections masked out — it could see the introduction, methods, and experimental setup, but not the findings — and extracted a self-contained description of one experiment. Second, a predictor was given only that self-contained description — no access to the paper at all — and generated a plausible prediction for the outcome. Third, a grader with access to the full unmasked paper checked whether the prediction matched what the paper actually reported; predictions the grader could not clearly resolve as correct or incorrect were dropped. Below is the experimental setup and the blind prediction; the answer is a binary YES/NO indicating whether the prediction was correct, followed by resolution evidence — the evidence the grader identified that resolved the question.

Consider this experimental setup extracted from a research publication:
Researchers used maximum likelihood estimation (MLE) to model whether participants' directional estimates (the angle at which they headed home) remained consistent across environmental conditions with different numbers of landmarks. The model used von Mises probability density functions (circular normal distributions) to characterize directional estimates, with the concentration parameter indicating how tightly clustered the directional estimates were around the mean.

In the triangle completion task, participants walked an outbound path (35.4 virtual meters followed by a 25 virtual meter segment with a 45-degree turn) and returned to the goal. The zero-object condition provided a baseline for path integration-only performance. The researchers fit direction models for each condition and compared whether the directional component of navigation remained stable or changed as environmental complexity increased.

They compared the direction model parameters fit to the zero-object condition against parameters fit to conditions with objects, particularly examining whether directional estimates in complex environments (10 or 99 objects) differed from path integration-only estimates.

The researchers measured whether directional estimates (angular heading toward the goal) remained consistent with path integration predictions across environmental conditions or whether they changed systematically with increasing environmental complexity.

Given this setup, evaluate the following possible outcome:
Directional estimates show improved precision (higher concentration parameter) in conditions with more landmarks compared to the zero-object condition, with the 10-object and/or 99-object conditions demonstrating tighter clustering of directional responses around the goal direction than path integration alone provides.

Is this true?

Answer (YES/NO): NO